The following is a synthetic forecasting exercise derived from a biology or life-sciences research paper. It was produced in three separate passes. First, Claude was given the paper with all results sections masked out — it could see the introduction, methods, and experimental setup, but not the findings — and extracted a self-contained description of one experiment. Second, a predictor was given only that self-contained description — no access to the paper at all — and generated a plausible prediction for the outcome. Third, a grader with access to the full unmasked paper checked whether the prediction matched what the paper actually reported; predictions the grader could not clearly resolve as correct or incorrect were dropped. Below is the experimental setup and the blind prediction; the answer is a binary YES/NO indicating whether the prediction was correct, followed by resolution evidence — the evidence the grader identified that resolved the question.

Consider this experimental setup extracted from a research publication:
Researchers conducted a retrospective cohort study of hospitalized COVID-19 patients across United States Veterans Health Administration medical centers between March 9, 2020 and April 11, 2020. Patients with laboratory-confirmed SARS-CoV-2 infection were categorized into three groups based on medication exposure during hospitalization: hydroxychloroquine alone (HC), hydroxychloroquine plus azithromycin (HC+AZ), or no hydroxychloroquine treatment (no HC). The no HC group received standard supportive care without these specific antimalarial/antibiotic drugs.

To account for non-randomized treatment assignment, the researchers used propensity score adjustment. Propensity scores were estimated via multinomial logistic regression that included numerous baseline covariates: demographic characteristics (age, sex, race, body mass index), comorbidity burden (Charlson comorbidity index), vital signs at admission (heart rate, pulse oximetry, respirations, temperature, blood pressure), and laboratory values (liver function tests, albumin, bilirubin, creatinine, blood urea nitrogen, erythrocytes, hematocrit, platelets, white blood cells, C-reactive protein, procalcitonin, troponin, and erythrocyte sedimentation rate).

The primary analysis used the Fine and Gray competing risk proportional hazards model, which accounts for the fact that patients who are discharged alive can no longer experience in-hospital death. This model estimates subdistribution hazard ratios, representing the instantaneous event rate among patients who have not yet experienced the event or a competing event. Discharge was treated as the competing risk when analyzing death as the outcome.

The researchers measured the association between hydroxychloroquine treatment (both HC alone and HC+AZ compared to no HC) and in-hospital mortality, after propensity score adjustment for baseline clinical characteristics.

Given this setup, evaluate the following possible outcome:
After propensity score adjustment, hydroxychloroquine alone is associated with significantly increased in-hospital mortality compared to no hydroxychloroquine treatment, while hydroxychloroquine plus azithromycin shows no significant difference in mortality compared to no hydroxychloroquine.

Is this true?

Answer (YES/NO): YES